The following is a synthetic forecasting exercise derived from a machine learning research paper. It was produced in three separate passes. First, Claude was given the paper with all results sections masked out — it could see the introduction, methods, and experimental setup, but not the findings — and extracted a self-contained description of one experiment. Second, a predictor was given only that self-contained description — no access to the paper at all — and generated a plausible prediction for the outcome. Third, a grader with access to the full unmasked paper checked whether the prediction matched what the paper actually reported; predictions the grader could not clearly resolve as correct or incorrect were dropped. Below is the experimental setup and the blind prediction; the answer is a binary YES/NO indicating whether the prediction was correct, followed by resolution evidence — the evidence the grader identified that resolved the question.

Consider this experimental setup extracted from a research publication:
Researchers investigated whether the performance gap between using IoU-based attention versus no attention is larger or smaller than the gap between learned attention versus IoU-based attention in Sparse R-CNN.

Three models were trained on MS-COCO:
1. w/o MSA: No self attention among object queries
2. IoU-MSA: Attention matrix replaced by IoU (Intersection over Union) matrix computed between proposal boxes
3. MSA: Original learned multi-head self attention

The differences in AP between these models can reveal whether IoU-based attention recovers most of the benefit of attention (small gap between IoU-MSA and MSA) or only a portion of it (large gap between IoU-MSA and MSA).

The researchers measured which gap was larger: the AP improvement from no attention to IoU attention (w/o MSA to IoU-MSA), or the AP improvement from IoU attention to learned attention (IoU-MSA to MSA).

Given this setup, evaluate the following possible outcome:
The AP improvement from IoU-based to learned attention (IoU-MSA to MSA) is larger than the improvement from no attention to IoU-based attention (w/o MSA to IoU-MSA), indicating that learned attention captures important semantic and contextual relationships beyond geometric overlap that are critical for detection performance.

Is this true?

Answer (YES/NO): NO